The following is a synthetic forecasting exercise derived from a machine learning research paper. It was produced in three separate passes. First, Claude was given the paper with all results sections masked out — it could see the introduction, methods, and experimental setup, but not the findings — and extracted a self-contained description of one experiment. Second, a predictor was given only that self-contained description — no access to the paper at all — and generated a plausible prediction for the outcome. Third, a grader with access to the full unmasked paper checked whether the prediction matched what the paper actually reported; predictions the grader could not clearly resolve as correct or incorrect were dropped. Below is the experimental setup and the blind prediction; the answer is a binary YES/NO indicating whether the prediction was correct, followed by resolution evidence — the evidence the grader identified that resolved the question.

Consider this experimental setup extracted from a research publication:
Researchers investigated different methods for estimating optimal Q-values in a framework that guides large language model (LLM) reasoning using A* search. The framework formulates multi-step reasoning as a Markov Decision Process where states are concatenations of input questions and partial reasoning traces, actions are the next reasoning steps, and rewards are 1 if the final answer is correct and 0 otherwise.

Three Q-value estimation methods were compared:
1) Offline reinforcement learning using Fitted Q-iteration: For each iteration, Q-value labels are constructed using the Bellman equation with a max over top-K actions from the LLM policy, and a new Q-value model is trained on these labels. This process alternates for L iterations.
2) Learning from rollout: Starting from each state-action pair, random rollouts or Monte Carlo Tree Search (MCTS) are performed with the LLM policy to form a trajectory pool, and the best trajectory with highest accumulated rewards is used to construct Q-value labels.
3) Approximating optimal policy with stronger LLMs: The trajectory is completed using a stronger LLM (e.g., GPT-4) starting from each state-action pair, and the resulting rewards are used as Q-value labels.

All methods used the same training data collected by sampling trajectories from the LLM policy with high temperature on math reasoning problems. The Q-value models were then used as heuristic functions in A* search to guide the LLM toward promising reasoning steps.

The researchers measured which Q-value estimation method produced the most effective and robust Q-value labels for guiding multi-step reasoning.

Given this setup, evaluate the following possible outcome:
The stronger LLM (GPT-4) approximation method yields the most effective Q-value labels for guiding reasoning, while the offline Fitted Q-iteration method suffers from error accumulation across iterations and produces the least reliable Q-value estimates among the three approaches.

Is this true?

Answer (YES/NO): NO